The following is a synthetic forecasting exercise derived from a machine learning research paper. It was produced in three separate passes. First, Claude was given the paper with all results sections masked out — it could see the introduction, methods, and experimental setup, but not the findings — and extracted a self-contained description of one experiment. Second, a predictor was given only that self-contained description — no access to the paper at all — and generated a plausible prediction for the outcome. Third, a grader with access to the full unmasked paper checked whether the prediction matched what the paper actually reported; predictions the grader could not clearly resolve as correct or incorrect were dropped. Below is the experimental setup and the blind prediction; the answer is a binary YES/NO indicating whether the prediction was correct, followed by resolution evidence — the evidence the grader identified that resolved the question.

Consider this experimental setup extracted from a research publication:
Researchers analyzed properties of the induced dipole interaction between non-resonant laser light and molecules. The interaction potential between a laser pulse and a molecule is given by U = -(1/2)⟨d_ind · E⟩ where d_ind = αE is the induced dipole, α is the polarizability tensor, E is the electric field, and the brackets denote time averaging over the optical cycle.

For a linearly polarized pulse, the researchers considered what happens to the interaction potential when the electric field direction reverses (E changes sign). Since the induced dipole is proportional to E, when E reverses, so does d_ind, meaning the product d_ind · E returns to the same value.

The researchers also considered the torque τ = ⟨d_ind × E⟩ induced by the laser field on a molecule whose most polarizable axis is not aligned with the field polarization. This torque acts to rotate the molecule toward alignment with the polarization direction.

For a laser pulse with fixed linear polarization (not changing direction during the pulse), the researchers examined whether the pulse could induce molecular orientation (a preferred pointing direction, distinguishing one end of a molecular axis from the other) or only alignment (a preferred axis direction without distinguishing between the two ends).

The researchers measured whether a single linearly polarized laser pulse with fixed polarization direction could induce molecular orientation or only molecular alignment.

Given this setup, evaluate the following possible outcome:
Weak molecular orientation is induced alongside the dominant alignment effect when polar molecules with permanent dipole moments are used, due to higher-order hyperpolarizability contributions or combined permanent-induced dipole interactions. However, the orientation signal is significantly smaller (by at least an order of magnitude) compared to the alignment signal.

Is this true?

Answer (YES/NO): NO